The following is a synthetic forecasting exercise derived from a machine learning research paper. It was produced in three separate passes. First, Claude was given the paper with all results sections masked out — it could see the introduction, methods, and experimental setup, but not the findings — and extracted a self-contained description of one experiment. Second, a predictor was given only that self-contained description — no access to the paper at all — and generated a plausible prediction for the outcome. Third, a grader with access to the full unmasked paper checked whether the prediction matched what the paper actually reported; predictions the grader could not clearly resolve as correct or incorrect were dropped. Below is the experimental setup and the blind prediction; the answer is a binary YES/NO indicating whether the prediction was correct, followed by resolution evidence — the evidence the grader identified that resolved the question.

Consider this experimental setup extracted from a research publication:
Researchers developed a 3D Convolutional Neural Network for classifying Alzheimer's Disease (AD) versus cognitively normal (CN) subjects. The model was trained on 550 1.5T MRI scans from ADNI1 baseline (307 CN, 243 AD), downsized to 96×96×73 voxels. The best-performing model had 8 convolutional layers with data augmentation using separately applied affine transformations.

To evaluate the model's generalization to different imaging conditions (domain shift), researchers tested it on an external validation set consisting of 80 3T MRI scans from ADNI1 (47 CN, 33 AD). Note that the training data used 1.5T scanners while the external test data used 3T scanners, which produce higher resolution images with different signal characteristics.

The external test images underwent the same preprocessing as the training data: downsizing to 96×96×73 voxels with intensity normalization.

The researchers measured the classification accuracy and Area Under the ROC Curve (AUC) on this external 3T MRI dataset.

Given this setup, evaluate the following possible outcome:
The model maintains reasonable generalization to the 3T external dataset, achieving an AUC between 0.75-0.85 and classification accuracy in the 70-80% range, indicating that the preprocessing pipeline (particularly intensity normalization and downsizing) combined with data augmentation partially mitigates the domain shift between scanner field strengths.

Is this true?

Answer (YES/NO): YES